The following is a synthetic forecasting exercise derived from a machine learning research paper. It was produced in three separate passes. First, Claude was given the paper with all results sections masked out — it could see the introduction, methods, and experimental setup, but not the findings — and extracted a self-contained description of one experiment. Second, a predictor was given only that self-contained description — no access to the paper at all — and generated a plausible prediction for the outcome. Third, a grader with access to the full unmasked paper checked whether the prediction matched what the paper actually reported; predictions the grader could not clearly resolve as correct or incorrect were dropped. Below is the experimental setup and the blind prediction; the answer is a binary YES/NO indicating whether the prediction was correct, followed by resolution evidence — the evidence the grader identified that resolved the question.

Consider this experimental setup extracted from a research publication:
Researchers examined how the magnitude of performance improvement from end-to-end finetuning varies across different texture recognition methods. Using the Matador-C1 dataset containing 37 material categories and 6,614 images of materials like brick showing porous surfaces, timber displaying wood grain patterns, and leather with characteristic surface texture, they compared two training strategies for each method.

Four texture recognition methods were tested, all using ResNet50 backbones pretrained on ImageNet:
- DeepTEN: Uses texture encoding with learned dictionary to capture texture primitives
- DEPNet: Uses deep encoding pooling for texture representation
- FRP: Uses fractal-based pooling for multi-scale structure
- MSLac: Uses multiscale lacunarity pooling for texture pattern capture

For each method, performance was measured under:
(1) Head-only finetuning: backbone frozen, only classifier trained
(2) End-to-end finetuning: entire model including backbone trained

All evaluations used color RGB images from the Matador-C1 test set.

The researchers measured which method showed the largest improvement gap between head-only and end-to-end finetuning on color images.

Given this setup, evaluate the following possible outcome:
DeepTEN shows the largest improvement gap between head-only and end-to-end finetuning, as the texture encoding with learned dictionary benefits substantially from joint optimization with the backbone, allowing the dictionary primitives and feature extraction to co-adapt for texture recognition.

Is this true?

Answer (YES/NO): YES